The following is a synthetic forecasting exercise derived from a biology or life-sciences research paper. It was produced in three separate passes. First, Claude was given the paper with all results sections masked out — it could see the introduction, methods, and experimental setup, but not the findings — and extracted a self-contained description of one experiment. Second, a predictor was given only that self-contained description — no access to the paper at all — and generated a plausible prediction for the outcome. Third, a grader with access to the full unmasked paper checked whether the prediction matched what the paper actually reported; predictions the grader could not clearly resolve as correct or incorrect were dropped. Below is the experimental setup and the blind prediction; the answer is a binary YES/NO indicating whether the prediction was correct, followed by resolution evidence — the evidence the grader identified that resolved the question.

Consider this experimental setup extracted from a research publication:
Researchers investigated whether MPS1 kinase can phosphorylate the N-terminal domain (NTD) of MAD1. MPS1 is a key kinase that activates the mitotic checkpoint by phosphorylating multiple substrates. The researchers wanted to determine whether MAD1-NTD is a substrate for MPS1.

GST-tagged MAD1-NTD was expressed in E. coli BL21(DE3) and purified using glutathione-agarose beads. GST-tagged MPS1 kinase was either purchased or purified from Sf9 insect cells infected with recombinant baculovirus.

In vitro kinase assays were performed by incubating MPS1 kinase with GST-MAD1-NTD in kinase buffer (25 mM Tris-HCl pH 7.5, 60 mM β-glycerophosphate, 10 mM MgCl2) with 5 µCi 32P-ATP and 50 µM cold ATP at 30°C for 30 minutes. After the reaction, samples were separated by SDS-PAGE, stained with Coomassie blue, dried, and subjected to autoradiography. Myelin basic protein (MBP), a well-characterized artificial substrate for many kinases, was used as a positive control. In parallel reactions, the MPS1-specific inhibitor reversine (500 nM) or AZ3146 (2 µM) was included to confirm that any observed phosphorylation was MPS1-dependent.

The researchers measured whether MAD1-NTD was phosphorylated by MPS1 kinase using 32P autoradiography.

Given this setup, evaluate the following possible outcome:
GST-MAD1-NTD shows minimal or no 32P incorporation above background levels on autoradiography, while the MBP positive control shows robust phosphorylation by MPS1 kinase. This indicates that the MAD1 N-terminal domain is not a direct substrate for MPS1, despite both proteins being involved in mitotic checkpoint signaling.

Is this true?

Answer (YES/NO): NO